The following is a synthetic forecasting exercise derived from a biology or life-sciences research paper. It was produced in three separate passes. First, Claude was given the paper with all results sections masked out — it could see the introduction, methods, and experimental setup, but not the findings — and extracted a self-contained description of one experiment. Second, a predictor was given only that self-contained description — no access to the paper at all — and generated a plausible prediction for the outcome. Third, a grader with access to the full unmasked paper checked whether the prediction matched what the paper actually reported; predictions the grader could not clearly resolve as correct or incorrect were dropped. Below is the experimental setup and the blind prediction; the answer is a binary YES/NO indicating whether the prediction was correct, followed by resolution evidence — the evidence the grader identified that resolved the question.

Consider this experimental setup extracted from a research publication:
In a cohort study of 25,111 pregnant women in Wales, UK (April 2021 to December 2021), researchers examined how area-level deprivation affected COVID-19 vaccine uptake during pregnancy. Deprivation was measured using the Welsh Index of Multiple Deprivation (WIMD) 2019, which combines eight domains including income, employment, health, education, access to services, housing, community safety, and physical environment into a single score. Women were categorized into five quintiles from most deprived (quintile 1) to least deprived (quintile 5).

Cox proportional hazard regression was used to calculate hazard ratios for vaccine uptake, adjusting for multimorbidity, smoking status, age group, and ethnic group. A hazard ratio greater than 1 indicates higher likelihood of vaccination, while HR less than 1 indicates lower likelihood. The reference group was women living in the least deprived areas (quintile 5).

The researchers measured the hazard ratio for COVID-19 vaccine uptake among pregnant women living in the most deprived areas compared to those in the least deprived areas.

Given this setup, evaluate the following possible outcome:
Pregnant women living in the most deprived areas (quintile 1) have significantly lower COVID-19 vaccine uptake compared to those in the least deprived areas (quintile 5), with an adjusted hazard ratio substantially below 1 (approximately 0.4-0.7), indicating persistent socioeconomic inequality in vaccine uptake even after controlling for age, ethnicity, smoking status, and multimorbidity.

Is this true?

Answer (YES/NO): NO